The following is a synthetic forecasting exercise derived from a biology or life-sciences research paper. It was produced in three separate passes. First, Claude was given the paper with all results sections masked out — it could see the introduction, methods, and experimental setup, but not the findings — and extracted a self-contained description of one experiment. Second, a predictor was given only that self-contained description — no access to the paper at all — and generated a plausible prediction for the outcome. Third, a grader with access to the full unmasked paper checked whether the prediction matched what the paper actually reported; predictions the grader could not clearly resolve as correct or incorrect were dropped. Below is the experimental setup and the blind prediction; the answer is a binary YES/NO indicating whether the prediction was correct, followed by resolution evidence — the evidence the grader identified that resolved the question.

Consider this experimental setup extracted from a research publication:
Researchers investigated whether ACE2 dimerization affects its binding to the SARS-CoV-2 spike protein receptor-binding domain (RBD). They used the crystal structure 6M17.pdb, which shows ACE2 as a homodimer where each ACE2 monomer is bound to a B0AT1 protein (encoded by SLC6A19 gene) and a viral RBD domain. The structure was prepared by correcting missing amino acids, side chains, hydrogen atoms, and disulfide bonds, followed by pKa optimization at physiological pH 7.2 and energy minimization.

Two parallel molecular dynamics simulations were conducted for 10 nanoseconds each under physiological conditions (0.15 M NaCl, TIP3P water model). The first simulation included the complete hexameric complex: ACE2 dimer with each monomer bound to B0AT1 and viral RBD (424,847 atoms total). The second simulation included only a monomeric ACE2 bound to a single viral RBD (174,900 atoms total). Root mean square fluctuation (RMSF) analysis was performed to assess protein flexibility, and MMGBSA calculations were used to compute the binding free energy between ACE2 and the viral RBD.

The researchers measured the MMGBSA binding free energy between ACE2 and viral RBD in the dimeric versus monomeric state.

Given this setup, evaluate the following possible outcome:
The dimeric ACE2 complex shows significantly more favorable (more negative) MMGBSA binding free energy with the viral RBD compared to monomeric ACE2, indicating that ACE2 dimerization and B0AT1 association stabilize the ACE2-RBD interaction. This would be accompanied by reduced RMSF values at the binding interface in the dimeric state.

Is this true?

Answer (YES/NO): NO